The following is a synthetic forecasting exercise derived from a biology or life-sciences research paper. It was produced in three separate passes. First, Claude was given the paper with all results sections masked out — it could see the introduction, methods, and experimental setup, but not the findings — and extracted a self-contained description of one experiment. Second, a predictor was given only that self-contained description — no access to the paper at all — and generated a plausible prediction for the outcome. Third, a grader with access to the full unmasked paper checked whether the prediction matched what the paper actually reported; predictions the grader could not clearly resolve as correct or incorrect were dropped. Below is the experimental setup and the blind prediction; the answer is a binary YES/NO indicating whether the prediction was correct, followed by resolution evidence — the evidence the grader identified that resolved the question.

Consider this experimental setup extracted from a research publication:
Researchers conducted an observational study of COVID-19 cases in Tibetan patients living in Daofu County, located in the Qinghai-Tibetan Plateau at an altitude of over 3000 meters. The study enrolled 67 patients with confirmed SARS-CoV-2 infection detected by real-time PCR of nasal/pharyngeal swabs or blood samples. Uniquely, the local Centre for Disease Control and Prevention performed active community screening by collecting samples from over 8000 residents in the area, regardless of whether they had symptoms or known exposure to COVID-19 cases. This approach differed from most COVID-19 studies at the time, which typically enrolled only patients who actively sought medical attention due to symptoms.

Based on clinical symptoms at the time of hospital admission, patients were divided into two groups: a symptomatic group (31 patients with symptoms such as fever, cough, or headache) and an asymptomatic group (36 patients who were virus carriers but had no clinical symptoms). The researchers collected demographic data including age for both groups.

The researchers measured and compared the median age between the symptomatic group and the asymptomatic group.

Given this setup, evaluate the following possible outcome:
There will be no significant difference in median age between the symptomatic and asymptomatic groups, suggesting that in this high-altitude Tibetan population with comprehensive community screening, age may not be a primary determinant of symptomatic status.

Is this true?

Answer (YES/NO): NO